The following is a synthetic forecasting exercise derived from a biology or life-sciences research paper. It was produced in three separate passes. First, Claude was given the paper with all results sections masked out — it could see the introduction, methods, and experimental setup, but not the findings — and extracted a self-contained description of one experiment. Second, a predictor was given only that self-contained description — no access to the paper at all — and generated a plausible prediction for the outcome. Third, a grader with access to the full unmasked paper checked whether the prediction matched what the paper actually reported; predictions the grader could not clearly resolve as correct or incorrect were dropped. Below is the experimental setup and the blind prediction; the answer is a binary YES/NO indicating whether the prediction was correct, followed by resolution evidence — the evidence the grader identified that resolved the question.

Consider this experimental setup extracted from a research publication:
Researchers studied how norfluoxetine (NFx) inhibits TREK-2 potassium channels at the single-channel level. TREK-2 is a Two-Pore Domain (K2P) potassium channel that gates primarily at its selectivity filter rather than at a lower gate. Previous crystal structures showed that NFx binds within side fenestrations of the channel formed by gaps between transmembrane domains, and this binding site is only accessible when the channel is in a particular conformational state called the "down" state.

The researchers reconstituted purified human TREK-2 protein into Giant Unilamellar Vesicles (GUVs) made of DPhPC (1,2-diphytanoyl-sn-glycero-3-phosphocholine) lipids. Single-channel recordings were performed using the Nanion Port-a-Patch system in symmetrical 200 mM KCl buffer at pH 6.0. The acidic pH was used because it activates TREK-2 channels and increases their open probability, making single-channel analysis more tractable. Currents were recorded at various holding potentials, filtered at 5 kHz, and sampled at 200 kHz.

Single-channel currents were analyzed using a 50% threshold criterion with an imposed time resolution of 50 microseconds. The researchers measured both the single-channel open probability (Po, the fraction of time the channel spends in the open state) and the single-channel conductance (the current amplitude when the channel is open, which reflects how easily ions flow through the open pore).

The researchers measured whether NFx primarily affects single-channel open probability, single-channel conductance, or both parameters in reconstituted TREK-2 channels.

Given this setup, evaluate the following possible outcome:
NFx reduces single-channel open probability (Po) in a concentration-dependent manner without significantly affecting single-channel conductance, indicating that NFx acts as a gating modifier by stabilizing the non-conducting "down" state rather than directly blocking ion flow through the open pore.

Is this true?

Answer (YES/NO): NO